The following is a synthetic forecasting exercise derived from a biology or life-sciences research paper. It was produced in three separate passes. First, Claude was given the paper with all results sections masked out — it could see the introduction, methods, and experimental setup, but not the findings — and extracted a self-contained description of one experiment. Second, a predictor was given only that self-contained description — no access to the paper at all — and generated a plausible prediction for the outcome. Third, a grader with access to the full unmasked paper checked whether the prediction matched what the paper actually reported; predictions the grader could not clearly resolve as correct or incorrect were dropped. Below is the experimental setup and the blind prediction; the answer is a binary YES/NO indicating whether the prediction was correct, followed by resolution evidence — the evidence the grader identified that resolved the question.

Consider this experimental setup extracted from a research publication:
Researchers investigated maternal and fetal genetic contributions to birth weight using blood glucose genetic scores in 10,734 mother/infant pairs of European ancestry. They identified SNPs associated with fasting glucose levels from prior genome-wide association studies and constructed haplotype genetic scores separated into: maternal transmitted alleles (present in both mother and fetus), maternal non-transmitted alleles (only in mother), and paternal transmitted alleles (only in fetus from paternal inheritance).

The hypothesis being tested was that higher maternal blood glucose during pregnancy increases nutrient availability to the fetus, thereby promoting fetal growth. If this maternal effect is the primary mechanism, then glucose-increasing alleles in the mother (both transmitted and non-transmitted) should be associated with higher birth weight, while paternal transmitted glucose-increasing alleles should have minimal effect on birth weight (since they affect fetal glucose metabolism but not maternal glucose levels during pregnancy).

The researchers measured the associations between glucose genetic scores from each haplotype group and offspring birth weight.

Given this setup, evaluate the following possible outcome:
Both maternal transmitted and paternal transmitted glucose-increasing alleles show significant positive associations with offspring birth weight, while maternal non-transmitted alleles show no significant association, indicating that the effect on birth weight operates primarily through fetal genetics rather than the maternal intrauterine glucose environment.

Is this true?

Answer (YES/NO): NO